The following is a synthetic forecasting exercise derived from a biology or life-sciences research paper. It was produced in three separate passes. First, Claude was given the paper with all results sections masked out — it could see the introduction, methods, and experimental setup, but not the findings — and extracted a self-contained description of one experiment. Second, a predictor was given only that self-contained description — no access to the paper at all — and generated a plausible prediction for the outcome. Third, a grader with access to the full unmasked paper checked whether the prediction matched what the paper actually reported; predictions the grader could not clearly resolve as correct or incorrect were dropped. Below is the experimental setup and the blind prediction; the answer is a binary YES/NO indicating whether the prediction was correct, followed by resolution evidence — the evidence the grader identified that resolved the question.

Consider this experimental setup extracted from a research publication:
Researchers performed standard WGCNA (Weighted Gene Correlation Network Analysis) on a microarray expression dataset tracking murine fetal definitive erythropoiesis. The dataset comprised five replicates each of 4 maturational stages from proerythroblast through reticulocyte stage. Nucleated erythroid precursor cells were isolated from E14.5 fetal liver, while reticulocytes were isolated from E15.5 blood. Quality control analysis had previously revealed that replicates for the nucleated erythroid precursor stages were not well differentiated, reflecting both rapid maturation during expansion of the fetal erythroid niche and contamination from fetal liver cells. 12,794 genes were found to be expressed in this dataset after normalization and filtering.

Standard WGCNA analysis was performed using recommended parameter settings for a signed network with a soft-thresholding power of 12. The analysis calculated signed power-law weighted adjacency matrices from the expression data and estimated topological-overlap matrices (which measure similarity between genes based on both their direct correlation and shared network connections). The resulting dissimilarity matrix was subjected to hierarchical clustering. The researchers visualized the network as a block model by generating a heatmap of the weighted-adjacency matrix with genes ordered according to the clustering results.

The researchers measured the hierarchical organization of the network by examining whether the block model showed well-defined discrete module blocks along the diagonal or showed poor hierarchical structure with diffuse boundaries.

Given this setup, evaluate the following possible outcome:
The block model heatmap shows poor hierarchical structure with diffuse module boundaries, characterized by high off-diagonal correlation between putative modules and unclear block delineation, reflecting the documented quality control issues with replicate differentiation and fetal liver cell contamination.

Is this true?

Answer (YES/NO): YES